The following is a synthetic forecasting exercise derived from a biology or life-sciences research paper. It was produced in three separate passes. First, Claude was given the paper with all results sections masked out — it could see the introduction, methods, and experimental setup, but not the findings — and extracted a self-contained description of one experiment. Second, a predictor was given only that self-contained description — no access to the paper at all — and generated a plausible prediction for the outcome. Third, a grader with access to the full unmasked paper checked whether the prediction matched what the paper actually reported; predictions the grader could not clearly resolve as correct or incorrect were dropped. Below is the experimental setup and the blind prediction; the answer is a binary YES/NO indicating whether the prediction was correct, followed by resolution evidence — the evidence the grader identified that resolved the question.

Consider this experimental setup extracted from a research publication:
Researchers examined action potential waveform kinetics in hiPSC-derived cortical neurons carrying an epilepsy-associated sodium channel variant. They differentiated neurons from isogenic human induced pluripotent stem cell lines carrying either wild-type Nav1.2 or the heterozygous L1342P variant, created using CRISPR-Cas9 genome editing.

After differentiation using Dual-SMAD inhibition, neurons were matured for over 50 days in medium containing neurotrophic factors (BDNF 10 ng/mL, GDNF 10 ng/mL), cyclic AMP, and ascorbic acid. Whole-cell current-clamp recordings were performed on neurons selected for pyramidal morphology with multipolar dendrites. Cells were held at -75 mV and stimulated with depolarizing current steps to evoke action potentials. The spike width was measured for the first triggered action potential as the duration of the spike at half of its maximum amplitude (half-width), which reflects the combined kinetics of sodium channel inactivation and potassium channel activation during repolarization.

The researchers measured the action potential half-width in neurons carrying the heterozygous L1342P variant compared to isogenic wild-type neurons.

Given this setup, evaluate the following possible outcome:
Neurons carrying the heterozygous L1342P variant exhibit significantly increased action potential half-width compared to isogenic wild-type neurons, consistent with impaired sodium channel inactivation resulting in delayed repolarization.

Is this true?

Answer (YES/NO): NO